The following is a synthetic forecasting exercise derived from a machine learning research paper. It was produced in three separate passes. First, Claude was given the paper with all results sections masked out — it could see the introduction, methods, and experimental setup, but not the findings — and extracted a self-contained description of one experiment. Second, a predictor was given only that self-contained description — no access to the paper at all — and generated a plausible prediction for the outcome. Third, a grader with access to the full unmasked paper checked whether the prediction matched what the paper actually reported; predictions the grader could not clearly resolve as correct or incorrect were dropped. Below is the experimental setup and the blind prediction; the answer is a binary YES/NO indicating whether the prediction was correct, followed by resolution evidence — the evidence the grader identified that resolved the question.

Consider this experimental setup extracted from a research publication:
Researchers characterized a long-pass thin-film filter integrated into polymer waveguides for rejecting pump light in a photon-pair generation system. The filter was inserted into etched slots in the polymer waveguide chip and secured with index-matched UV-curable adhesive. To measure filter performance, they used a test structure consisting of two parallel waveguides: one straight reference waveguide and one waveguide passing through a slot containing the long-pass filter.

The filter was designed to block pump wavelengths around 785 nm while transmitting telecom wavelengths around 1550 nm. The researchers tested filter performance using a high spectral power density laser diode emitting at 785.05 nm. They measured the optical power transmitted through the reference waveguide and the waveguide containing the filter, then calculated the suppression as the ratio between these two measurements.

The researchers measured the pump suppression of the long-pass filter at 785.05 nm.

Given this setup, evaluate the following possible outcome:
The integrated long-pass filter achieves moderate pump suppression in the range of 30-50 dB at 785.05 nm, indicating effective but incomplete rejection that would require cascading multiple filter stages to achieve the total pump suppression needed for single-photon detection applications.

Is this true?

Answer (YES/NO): NO